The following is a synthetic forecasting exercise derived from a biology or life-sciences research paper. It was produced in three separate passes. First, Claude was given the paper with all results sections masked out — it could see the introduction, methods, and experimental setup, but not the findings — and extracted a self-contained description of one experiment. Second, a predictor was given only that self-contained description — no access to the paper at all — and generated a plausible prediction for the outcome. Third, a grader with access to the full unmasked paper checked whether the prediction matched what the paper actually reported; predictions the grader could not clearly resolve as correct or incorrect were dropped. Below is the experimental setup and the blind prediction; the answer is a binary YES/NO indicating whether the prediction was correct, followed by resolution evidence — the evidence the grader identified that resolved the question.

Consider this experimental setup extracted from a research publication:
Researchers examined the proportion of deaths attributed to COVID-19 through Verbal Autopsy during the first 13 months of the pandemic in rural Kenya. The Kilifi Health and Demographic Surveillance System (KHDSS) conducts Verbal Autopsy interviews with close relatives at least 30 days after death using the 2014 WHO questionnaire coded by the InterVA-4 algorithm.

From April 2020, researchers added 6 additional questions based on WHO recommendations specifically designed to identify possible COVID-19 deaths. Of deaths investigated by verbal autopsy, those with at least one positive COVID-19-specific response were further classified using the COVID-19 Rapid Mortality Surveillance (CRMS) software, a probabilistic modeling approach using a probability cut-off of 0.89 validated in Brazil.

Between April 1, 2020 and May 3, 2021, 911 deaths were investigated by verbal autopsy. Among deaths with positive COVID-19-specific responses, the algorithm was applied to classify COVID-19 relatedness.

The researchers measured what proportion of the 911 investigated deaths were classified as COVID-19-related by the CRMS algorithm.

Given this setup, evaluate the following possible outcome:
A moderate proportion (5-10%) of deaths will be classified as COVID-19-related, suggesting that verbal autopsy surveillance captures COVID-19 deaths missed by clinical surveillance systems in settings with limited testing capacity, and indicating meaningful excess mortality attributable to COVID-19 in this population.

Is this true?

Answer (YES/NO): NO